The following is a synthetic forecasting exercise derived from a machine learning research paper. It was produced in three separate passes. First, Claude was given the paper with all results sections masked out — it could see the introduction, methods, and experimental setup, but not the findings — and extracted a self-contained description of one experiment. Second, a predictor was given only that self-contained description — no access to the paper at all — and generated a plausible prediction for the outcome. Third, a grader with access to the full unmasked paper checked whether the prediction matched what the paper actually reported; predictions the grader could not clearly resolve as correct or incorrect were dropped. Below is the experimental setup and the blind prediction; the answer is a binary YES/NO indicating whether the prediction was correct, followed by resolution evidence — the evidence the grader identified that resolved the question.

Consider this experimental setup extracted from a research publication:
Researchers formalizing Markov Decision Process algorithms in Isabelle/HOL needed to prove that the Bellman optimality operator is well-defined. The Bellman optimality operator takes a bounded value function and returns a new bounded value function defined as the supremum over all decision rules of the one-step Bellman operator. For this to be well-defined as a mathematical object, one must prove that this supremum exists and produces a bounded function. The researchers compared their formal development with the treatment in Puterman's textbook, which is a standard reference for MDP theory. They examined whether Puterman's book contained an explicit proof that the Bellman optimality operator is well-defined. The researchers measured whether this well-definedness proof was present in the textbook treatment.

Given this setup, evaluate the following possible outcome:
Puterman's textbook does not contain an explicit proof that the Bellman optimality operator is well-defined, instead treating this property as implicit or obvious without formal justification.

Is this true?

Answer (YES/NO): YES